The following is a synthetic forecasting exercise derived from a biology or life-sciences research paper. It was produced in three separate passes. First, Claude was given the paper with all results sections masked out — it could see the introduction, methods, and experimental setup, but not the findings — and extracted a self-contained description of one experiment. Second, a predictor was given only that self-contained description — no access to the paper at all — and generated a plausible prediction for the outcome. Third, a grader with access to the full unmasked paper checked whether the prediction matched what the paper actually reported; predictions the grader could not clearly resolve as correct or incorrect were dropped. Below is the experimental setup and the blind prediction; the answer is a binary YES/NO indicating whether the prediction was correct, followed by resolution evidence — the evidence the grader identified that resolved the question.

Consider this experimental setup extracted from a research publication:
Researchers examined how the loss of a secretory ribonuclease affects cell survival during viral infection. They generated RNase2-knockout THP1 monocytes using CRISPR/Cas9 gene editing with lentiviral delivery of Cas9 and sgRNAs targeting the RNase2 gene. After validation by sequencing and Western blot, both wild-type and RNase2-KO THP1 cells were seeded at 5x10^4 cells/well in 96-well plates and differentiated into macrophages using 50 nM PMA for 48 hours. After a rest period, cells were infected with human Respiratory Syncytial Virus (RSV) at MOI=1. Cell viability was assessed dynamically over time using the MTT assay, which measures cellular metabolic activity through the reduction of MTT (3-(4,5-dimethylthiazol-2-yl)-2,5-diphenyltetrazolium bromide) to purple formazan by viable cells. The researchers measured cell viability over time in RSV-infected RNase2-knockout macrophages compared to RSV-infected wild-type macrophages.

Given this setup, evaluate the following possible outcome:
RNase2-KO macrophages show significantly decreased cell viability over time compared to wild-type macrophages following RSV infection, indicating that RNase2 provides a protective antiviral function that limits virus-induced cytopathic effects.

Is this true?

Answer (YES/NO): YES